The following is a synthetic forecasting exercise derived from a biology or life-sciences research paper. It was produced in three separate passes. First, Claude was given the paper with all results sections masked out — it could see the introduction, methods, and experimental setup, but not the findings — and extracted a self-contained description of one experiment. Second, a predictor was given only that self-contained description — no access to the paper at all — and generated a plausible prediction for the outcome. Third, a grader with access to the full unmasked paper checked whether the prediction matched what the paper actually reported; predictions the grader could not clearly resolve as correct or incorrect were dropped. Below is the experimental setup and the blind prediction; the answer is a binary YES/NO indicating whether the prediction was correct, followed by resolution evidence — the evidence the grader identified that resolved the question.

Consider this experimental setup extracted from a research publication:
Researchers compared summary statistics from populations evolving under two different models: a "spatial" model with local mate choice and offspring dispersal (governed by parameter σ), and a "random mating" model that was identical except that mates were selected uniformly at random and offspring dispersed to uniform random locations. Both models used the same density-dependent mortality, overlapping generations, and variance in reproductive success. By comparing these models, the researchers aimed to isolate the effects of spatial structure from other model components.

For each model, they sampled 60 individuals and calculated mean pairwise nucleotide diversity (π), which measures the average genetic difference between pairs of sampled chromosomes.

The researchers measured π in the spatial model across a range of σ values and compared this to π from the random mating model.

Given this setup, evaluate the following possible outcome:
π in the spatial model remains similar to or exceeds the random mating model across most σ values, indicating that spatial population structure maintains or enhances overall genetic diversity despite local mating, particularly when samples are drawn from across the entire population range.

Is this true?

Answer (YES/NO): YES